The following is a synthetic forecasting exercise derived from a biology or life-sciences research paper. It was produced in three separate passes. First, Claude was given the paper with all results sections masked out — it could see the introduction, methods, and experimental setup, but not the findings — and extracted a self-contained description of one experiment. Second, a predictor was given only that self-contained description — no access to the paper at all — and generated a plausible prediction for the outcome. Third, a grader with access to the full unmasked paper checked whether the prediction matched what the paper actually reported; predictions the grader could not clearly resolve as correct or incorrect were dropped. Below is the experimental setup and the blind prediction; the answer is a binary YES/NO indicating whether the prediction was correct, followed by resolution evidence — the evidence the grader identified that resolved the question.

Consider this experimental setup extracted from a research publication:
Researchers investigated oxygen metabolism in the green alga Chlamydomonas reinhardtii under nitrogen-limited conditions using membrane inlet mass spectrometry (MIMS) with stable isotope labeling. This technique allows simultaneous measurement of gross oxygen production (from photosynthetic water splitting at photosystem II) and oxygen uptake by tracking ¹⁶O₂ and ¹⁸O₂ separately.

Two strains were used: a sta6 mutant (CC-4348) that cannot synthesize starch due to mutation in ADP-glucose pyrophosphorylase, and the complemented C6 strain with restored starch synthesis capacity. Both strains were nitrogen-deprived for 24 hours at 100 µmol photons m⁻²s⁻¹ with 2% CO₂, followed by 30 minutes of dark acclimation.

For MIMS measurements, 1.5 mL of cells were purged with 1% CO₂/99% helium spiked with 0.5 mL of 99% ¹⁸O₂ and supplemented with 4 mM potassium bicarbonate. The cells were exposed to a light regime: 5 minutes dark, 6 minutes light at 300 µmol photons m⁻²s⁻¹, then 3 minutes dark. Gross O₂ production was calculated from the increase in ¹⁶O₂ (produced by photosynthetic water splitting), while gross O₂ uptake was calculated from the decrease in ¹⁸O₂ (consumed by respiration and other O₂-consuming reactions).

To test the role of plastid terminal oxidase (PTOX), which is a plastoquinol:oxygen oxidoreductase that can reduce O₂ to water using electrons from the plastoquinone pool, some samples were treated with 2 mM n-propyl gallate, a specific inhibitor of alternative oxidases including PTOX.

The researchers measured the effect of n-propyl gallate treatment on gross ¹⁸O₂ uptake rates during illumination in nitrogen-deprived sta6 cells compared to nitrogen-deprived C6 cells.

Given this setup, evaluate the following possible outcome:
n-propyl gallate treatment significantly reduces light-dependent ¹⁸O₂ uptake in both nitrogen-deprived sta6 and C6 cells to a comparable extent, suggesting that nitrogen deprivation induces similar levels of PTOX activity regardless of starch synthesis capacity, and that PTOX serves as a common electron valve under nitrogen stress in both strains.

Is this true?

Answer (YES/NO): NO